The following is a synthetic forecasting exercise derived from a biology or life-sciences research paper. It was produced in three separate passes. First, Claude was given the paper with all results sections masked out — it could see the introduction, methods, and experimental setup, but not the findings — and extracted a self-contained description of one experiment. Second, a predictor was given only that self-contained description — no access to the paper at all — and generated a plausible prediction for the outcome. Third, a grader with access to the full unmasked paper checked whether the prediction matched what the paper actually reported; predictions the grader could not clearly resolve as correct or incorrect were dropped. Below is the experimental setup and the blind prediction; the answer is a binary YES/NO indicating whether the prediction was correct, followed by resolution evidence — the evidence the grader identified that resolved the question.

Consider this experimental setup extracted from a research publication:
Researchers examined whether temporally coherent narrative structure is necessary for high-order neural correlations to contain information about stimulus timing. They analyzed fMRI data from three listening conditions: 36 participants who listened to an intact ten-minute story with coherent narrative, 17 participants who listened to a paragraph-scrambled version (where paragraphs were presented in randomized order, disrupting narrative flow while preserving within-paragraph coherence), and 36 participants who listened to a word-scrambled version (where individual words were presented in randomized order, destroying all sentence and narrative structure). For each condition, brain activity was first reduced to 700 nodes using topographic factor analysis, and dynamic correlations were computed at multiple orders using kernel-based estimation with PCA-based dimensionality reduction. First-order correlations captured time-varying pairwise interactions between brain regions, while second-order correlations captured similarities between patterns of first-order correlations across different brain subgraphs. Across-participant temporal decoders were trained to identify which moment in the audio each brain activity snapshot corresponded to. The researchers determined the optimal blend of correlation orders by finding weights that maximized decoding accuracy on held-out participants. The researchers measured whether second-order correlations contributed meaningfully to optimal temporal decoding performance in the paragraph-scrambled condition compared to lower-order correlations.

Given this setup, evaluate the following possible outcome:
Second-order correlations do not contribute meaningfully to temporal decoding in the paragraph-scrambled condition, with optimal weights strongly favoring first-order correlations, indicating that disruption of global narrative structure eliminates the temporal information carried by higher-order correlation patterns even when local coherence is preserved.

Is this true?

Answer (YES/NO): YES